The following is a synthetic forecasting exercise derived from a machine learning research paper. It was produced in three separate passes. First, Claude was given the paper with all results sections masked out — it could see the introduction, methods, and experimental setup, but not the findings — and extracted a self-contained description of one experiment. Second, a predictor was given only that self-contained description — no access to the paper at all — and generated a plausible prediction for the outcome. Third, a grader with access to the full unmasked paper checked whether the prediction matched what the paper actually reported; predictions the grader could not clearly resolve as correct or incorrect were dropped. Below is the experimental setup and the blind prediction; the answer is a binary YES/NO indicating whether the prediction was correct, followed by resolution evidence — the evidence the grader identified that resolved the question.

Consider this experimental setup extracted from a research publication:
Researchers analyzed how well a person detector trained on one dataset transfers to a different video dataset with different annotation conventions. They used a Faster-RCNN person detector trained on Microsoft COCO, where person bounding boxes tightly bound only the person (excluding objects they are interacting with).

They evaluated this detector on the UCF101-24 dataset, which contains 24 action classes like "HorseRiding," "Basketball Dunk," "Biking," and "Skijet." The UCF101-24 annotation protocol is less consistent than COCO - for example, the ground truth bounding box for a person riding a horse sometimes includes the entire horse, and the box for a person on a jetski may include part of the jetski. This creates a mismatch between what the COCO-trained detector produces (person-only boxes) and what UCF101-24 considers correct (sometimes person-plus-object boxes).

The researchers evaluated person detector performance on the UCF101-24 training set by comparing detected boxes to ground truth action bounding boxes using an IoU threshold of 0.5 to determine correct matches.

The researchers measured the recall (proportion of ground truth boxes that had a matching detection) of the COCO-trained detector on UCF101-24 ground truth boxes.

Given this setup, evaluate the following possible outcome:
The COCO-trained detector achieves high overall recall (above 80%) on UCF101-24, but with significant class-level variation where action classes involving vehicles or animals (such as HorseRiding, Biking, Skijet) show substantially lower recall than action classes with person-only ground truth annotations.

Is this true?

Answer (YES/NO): NO